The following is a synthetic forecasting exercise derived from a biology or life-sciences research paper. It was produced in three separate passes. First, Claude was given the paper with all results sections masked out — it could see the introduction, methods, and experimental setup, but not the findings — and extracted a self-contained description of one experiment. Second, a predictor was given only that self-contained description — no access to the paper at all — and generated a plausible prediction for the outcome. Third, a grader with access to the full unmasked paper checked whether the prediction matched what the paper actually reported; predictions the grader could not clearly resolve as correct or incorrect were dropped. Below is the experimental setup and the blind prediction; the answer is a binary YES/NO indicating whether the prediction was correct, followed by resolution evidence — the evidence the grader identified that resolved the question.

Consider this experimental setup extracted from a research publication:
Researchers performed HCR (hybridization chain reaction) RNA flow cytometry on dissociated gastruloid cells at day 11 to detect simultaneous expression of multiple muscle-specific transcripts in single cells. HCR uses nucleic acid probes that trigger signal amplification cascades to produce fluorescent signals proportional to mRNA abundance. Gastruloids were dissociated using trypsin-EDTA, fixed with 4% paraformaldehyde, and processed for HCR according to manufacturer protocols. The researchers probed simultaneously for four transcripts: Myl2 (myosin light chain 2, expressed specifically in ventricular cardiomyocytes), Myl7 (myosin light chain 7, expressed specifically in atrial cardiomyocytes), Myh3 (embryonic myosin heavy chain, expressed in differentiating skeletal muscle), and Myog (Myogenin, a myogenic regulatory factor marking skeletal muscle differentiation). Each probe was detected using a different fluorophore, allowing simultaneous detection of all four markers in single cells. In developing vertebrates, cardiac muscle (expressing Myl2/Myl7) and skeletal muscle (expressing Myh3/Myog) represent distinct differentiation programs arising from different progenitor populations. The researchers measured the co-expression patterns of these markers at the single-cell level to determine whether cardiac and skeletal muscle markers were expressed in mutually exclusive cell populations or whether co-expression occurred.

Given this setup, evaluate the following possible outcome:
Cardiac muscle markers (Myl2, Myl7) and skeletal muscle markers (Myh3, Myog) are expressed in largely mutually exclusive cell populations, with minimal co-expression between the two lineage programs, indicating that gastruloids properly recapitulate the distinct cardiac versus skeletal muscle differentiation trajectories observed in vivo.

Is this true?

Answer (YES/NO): YES